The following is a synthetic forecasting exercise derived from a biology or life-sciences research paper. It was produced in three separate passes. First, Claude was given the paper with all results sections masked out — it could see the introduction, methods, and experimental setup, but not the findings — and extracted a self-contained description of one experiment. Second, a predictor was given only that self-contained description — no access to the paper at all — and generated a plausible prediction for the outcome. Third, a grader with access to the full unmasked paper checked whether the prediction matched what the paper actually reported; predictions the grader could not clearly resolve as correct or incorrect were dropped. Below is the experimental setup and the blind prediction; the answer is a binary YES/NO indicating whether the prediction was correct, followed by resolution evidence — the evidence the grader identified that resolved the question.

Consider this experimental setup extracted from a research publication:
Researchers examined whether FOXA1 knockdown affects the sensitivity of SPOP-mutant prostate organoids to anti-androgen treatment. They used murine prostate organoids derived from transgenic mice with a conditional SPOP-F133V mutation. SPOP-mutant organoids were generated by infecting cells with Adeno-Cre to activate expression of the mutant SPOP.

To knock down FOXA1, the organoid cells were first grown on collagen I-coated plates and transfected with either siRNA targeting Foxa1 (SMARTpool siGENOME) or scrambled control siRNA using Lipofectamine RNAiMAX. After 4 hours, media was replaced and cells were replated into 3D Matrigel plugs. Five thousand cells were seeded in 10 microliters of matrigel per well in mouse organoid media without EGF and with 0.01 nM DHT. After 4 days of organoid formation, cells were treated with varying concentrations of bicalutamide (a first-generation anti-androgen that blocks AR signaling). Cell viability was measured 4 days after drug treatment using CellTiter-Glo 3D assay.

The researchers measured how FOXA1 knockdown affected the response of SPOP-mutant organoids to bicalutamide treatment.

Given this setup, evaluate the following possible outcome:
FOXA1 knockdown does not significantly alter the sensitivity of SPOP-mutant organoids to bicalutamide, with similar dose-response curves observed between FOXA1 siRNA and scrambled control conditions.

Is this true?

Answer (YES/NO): NO